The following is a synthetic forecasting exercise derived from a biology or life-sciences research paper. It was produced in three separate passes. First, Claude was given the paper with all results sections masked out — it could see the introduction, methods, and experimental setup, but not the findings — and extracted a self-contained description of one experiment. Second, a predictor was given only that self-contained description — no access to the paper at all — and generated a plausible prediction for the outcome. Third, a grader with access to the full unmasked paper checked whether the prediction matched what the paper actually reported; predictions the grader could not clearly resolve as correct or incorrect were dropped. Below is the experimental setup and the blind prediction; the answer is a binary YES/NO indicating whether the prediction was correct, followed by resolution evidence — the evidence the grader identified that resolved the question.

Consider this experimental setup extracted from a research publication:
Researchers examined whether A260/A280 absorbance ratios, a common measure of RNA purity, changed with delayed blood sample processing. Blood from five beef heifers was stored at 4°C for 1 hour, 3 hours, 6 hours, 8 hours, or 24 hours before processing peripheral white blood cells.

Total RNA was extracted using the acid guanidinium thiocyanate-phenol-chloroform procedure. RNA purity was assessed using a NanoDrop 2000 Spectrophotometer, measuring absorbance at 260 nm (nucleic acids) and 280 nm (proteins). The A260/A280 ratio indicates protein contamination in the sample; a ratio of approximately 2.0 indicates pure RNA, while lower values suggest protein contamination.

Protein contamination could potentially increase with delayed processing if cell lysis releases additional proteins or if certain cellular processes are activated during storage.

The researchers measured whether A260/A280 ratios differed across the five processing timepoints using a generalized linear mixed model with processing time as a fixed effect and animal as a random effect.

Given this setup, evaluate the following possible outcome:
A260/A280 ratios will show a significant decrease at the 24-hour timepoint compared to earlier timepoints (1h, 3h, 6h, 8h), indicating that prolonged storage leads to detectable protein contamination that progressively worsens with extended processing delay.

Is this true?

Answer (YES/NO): NO